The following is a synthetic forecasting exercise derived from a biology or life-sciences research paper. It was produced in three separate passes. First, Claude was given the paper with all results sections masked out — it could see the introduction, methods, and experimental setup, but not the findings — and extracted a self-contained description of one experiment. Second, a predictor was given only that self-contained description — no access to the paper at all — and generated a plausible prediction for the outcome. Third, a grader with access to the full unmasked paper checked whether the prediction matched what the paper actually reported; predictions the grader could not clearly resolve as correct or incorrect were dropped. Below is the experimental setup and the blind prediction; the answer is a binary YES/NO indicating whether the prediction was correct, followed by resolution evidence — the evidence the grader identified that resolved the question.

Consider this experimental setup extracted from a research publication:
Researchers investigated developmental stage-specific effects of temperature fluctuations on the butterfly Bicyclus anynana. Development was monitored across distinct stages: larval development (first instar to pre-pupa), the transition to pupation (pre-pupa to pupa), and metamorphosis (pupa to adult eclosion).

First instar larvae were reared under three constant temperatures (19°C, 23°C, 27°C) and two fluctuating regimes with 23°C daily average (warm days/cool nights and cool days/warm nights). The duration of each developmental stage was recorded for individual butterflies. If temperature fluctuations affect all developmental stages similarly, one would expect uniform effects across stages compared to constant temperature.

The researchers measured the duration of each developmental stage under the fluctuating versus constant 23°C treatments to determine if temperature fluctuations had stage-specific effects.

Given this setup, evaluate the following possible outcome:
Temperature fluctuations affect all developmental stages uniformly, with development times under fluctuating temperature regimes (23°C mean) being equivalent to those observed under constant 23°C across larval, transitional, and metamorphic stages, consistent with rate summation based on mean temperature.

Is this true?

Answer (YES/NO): NO